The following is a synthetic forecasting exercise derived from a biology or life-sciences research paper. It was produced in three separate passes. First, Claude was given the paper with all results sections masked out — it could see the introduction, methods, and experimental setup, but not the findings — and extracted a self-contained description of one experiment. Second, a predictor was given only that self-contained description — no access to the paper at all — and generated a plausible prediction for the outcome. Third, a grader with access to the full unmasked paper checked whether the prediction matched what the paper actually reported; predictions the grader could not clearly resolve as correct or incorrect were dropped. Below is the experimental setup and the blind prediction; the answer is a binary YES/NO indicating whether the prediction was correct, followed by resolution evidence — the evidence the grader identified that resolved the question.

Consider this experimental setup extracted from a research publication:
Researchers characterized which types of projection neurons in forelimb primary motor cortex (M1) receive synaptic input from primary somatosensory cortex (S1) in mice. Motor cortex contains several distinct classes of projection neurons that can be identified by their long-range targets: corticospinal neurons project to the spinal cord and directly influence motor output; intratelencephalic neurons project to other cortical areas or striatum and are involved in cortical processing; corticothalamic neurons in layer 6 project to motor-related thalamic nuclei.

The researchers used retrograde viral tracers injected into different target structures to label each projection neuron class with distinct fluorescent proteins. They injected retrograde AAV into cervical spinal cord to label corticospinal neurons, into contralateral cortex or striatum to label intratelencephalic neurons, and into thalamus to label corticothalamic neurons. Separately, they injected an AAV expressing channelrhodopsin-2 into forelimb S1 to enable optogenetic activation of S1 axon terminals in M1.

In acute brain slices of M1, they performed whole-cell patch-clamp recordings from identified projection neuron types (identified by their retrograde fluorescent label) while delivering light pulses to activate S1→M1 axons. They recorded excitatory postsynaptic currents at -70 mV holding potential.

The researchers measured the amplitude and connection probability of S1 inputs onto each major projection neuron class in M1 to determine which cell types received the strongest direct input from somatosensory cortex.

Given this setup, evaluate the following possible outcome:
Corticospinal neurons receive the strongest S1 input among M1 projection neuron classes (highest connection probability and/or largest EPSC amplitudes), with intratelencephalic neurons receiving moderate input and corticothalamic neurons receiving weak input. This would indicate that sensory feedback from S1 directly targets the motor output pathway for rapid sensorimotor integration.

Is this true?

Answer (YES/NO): NO